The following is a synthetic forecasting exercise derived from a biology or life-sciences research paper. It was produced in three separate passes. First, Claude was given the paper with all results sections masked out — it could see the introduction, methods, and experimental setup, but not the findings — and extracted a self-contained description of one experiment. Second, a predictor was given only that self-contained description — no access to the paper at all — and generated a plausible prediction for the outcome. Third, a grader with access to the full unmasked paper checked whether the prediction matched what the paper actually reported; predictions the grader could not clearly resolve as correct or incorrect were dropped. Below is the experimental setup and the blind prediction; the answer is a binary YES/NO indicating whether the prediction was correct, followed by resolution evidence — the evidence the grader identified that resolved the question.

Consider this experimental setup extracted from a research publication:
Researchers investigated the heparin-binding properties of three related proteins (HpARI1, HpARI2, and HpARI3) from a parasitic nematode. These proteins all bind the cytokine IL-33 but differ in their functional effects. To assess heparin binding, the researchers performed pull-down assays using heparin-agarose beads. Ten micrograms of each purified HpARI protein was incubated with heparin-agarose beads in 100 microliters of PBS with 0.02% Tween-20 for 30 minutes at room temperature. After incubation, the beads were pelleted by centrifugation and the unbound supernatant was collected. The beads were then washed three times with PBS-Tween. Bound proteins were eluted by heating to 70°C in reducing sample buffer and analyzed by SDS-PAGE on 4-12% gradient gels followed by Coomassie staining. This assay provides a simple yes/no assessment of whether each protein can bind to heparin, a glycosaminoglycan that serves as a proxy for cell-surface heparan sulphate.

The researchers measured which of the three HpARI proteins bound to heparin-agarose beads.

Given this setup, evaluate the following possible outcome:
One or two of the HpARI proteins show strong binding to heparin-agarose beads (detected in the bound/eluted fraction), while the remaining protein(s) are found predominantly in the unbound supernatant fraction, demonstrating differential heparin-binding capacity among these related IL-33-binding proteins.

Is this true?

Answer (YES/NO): YES